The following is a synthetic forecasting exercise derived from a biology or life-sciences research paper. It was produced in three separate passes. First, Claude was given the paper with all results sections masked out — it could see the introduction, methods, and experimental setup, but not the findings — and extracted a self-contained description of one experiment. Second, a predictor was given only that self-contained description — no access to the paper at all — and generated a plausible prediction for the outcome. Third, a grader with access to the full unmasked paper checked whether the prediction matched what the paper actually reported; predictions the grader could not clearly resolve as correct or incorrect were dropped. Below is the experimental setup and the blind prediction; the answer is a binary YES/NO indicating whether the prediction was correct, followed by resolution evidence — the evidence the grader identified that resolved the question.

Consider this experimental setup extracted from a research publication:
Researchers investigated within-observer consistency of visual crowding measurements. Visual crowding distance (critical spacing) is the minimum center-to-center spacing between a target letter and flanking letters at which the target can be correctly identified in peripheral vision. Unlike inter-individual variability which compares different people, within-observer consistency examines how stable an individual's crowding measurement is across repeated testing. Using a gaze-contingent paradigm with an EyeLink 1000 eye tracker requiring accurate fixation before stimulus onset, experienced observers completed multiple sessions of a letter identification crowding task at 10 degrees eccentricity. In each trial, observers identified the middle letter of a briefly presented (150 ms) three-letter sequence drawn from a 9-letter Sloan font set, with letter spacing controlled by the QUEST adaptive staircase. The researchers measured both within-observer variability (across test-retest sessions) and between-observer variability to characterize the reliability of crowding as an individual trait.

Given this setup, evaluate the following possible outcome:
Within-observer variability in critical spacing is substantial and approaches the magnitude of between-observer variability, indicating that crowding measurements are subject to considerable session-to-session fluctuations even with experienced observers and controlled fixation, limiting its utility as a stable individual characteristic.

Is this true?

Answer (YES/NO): NO